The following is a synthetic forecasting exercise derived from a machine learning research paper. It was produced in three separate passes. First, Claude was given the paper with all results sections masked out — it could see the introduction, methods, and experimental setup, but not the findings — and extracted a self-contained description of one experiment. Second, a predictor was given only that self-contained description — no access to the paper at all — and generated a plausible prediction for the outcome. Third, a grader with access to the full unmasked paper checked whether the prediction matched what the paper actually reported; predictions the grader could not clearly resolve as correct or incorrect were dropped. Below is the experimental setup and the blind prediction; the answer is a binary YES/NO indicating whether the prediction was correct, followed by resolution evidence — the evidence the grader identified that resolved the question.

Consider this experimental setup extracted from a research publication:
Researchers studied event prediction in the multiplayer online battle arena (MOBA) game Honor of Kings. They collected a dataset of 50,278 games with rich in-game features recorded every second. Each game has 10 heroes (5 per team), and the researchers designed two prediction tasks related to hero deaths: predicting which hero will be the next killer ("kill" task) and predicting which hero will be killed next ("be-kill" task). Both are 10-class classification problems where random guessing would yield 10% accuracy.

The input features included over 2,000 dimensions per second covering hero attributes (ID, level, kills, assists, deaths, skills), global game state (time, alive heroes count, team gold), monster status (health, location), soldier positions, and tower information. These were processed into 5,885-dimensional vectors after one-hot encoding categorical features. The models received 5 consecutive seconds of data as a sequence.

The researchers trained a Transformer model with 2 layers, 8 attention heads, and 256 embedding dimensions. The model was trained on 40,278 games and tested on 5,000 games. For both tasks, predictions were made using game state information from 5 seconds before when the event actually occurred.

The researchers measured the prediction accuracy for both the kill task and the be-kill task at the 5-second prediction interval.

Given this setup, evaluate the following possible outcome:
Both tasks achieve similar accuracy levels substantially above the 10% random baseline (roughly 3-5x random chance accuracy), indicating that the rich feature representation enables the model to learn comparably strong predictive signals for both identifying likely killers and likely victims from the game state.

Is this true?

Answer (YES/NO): NO